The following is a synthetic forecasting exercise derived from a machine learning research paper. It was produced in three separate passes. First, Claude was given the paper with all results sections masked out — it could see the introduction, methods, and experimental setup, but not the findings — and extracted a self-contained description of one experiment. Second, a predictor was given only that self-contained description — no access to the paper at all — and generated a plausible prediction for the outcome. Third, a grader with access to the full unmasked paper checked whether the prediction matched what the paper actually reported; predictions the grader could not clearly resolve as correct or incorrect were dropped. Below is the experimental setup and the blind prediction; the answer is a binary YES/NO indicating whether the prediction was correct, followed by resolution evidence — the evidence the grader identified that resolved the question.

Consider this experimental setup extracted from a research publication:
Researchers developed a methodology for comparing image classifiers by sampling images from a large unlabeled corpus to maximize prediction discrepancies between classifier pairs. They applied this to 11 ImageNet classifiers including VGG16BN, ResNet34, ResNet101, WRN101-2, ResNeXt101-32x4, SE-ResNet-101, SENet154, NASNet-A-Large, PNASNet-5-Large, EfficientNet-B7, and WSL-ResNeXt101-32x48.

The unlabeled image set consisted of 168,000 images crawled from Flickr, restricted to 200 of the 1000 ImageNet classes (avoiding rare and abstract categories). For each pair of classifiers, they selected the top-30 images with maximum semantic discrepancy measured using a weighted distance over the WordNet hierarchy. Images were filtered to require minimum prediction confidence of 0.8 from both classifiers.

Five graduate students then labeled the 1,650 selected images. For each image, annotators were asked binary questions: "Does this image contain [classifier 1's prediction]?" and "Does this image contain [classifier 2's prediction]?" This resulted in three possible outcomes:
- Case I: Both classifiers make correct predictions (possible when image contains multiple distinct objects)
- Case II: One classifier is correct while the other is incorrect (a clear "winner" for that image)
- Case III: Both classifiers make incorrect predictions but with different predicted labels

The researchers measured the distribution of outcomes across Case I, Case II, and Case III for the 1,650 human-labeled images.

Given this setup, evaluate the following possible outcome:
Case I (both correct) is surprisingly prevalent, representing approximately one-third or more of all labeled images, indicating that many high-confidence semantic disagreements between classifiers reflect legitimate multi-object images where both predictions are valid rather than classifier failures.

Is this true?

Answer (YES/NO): YES